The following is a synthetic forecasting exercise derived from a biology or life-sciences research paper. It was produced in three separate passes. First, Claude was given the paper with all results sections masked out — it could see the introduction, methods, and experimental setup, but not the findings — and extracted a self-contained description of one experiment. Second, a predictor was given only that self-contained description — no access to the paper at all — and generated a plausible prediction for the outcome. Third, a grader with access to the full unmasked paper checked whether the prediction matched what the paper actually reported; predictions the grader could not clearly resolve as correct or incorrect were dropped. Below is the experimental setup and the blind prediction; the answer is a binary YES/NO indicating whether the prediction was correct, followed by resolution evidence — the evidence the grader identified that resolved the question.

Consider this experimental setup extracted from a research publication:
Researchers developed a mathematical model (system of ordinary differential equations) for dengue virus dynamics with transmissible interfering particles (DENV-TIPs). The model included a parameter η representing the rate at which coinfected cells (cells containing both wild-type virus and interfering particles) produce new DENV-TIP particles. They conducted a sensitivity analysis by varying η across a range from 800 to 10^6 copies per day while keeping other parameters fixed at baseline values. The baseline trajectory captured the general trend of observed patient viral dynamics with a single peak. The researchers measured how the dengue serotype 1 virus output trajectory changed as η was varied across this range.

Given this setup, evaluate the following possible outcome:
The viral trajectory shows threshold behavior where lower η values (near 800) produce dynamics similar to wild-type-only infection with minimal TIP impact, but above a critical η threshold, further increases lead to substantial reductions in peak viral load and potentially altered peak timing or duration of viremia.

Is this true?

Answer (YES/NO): NO